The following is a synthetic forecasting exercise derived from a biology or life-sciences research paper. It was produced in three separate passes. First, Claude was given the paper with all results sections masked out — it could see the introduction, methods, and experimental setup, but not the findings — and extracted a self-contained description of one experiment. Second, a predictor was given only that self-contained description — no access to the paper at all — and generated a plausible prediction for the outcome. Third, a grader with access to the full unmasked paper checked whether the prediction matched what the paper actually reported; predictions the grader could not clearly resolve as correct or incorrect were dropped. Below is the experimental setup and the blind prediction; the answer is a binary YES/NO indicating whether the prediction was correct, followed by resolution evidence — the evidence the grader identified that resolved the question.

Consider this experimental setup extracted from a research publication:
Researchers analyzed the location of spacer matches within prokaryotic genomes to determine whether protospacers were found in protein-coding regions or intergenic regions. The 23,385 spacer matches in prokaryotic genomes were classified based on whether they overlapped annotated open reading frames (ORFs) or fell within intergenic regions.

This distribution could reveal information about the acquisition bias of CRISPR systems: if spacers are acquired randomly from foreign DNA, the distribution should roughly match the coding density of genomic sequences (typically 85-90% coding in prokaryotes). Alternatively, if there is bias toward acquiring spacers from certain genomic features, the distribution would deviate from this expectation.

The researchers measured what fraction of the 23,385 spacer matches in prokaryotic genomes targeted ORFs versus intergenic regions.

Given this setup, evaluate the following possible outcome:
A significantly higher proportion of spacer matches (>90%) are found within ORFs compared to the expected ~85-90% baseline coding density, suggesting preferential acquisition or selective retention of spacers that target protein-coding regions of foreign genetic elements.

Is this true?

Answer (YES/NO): NO